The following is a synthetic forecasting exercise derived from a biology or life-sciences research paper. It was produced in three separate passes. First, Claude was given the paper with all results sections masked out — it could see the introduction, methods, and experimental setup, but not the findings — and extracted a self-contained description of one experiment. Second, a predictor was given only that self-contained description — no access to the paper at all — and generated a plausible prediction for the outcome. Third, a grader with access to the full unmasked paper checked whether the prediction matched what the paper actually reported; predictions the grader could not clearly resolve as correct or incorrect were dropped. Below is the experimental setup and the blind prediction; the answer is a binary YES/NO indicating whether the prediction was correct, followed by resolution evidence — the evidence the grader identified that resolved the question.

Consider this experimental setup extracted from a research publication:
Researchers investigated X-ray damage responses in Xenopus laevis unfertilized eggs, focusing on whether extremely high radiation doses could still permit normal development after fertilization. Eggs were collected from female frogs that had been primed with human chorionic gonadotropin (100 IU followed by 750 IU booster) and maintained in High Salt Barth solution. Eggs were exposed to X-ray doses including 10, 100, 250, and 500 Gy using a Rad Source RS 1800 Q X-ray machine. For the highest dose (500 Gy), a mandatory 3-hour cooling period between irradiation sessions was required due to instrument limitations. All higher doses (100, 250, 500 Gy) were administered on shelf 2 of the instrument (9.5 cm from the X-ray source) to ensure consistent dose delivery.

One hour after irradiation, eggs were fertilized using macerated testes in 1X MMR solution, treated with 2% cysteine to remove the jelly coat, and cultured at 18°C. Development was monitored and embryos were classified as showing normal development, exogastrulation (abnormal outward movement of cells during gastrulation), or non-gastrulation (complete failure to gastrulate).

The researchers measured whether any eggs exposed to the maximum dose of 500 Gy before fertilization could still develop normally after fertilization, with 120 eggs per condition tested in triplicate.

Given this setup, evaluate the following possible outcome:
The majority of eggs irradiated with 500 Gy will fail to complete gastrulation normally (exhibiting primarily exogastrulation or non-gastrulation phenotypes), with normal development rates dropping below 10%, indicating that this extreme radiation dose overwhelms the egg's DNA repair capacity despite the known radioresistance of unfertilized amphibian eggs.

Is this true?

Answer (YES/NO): YES